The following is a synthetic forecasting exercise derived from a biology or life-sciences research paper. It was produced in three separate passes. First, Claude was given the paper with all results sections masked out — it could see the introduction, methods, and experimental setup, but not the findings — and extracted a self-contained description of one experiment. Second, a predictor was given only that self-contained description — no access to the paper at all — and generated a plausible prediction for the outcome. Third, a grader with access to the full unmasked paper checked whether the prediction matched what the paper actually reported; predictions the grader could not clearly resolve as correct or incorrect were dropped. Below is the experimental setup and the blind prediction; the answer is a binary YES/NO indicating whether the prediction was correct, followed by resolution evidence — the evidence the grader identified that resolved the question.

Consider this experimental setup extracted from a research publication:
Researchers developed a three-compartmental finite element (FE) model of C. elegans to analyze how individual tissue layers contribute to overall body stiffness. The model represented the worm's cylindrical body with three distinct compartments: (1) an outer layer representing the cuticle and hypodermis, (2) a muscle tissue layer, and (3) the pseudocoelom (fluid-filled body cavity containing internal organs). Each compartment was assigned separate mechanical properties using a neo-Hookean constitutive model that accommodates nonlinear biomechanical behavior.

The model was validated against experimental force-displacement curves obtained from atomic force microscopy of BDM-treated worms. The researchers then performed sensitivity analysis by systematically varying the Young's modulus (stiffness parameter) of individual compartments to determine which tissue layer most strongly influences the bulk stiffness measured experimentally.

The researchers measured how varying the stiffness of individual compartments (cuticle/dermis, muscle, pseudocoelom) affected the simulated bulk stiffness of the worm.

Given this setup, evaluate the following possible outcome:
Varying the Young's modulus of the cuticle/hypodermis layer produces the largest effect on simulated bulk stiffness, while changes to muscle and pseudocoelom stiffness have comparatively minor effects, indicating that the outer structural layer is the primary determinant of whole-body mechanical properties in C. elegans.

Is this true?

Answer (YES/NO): NO